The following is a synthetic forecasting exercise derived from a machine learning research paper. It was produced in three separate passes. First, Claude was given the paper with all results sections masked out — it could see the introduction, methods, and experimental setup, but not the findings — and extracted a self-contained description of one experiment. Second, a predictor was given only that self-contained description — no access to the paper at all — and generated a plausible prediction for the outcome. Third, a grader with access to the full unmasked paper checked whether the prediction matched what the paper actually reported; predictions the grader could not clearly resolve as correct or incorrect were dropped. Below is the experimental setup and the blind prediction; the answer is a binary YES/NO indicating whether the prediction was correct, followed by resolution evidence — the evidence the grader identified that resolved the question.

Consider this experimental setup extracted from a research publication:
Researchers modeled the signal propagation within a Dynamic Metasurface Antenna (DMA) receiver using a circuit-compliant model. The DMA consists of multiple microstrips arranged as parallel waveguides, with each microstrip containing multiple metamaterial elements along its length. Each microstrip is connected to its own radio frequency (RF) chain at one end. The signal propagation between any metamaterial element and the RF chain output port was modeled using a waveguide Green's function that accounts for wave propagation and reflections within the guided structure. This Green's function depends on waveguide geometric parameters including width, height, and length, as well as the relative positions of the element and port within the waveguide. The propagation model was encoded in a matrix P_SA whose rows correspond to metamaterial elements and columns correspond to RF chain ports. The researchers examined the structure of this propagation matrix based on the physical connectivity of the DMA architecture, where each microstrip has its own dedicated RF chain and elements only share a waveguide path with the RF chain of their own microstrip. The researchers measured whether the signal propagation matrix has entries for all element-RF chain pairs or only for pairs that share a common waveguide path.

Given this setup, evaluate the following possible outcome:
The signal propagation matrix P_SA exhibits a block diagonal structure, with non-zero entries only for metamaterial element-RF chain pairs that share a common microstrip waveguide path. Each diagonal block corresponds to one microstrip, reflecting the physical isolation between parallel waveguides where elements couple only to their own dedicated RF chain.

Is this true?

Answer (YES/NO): YES